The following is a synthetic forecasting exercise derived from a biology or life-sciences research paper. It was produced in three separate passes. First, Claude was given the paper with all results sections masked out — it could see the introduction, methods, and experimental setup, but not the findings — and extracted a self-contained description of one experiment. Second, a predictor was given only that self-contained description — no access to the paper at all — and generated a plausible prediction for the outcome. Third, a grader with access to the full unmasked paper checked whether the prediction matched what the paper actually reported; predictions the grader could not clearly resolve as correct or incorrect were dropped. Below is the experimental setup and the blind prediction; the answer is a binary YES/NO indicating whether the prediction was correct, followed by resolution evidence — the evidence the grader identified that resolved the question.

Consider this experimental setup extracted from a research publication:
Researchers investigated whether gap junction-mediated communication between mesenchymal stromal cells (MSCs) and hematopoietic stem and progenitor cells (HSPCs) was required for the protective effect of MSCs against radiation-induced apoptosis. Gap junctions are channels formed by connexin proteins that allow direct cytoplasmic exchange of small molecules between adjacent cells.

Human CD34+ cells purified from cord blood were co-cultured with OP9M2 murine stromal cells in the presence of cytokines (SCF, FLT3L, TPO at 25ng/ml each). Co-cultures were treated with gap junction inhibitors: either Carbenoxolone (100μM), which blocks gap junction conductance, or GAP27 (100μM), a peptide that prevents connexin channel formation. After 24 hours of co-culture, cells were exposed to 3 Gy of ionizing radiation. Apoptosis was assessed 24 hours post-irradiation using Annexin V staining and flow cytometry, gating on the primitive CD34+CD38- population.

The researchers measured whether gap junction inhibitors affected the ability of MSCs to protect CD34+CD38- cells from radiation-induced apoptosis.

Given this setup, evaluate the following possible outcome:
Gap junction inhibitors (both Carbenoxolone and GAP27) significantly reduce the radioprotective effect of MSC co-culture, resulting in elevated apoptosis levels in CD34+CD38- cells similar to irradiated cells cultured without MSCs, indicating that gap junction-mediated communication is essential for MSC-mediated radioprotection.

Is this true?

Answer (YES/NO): NO